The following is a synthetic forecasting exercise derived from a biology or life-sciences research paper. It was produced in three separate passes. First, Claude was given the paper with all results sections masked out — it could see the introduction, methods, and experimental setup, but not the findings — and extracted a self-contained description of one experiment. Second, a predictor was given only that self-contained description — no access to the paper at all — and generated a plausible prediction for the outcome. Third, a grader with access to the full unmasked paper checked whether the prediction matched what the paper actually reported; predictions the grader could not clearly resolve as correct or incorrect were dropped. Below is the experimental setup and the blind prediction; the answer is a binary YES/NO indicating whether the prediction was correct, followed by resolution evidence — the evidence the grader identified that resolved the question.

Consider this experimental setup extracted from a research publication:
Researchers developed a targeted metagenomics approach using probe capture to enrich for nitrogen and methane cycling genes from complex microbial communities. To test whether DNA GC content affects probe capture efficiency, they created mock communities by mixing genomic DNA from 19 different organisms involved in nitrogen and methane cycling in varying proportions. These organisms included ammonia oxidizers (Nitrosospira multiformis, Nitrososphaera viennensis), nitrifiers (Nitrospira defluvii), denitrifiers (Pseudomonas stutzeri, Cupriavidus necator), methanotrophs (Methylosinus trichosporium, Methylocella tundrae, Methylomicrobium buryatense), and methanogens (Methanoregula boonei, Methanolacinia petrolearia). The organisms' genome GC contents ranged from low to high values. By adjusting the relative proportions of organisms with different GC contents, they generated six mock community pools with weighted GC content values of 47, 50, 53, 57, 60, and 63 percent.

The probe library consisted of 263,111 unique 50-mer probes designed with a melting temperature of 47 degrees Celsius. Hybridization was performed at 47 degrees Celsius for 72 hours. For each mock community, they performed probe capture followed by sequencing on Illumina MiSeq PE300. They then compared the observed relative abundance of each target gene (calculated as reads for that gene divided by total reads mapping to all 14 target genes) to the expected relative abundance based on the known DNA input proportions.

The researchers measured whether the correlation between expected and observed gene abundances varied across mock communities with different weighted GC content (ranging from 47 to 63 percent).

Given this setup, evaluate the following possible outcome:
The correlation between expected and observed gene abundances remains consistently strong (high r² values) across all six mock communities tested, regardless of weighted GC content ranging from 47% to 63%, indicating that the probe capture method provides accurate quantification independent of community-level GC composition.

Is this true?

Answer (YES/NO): NO